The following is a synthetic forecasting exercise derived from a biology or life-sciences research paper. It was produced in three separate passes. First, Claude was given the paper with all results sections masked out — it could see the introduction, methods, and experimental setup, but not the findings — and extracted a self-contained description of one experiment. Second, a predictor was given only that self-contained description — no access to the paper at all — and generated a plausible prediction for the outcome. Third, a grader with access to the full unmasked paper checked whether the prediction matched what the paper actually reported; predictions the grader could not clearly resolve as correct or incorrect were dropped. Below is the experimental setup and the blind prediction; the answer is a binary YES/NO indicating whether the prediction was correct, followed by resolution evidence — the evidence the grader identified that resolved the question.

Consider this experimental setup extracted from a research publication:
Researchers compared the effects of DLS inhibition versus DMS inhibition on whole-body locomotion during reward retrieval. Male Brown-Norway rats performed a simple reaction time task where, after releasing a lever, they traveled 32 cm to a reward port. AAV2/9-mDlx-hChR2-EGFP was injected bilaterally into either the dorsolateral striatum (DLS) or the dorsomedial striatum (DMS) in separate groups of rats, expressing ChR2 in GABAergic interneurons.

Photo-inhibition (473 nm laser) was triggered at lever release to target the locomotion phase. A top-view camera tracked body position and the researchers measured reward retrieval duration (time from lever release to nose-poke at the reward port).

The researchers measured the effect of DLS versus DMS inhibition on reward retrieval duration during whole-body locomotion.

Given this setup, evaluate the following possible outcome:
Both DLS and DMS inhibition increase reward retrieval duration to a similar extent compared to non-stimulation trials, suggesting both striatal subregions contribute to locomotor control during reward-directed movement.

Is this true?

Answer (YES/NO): NO